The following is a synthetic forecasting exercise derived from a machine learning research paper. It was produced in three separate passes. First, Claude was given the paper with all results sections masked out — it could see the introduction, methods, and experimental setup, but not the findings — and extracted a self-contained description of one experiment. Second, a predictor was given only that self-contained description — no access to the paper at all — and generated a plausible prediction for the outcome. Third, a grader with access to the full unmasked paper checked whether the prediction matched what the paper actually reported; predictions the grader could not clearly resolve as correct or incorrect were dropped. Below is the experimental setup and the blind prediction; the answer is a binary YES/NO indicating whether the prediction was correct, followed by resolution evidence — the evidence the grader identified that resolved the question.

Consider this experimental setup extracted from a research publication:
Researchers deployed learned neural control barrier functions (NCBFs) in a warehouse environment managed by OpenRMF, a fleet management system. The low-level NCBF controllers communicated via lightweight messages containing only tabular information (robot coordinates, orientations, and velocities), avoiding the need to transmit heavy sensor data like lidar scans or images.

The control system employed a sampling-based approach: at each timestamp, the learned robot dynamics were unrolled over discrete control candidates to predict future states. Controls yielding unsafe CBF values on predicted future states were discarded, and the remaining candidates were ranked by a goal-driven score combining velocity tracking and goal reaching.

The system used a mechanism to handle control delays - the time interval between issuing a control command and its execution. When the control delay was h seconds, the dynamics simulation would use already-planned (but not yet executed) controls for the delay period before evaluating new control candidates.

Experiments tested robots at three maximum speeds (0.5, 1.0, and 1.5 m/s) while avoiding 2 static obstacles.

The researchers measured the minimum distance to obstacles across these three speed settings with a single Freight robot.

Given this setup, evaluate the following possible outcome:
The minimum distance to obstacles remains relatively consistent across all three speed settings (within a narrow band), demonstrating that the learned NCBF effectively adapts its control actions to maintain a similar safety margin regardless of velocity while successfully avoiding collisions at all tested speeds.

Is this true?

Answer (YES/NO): YES